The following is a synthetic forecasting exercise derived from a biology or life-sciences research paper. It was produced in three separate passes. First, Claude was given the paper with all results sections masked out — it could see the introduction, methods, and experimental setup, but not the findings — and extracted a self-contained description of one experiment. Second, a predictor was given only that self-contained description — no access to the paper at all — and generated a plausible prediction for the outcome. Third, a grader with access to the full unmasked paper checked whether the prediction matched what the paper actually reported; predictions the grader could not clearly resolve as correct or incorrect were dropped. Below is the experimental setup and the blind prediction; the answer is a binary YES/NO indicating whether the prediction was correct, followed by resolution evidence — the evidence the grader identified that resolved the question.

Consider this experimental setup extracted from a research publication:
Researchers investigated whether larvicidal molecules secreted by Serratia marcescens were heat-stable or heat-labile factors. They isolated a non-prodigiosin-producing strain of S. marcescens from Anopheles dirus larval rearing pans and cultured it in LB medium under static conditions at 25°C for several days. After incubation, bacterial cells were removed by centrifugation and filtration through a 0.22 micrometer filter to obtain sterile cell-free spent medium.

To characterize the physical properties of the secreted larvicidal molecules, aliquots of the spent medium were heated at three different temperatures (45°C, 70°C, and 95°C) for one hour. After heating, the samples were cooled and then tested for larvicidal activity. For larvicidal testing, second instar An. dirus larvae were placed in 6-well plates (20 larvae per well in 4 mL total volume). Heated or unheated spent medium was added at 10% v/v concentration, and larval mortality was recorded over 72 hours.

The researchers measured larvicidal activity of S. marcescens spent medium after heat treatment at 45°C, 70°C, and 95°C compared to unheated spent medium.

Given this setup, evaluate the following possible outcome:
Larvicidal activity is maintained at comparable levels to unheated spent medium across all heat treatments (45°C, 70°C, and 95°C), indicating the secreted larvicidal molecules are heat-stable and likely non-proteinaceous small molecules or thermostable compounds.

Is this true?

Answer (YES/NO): NO